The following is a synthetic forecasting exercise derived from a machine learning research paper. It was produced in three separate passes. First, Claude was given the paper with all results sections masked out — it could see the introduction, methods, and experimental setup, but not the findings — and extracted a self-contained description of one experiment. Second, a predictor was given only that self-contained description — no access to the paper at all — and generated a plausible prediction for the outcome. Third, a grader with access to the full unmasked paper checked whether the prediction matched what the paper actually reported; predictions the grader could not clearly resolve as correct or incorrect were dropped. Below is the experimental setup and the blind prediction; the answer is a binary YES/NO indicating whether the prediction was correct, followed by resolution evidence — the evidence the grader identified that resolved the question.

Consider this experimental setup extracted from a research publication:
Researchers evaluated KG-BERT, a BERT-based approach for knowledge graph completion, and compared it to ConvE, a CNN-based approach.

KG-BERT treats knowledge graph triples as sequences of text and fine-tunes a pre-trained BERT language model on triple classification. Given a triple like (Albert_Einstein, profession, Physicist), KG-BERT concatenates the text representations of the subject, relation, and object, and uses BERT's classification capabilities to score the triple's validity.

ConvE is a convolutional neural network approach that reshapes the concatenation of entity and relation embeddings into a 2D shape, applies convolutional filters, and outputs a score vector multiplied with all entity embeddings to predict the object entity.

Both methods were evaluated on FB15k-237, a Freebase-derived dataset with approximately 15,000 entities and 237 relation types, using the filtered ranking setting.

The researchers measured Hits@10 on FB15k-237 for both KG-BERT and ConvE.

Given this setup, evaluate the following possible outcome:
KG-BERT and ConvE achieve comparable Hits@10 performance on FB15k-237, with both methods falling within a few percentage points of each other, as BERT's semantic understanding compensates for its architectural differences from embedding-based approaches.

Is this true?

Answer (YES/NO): NO